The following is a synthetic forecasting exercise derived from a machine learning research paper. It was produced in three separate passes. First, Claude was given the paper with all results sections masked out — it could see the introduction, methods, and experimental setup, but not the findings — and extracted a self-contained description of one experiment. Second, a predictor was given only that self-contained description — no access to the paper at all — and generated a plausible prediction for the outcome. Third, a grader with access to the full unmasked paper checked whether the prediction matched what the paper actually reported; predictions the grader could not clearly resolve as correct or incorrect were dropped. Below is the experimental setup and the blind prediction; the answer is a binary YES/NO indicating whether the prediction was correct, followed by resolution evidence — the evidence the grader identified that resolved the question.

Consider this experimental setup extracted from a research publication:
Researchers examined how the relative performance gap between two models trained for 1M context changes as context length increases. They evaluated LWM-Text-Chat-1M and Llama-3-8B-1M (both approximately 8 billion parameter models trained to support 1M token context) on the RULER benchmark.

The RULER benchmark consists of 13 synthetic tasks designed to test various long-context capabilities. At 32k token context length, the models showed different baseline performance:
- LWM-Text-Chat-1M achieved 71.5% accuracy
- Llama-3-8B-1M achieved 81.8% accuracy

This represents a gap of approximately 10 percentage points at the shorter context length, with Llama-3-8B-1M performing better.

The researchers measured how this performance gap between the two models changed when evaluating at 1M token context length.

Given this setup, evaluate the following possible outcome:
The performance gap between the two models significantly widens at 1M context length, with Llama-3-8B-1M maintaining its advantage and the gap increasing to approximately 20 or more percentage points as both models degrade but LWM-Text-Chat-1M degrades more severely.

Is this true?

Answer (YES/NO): NO